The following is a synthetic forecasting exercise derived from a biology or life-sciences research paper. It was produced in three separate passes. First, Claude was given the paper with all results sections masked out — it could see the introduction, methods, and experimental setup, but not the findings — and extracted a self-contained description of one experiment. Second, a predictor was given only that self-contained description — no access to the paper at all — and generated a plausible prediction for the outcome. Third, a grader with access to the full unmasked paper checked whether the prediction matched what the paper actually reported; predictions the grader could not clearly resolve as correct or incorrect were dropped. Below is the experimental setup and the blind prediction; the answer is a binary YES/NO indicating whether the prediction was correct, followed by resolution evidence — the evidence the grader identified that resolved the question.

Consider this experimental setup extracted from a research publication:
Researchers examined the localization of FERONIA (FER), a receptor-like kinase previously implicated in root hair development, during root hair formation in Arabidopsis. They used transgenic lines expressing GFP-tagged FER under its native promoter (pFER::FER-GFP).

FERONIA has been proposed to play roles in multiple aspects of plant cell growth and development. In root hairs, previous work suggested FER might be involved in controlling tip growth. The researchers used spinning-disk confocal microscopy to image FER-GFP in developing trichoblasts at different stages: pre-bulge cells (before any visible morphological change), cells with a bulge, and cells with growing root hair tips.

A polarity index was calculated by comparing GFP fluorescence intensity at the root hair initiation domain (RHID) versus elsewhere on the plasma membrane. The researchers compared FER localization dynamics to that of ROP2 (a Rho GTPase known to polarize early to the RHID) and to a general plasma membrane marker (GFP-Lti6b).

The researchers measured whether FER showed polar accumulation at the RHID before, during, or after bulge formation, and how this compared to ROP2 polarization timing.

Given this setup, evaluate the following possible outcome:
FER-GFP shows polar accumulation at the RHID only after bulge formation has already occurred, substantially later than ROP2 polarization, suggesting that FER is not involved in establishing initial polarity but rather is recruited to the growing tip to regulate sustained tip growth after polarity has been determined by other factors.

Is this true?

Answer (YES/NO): YES